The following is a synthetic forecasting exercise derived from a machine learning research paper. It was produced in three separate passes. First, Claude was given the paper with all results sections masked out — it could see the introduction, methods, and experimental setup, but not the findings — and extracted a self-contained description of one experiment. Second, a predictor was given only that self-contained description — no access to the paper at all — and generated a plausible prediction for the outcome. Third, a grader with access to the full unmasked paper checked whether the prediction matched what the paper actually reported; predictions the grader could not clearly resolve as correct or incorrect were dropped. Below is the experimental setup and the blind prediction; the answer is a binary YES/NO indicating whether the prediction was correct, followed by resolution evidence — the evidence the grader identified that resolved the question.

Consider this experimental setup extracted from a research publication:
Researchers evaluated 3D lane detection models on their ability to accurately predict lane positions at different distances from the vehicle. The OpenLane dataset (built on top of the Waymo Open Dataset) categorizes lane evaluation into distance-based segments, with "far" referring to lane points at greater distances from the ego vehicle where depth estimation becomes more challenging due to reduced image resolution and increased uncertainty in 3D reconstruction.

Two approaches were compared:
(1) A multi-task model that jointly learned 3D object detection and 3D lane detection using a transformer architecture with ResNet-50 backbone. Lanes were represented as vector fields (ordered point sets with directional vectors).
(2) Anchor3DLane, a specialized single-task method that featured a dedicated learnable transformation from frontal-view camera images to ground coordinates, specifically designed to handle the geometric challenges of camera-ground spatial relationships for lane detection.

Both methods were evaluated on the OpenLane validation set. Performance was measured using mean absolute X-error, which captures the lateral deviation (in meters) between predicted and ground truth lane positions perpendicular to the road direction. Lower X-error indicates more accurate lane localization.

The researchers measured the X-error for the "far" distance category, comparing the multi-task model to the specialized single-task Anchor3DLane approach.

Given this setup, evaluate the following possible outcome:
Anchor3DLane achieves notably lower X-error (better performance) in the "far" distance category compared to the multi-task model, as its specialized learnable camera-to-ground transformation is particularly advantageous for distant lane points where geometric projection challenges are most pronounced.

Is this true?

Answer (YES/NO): NO